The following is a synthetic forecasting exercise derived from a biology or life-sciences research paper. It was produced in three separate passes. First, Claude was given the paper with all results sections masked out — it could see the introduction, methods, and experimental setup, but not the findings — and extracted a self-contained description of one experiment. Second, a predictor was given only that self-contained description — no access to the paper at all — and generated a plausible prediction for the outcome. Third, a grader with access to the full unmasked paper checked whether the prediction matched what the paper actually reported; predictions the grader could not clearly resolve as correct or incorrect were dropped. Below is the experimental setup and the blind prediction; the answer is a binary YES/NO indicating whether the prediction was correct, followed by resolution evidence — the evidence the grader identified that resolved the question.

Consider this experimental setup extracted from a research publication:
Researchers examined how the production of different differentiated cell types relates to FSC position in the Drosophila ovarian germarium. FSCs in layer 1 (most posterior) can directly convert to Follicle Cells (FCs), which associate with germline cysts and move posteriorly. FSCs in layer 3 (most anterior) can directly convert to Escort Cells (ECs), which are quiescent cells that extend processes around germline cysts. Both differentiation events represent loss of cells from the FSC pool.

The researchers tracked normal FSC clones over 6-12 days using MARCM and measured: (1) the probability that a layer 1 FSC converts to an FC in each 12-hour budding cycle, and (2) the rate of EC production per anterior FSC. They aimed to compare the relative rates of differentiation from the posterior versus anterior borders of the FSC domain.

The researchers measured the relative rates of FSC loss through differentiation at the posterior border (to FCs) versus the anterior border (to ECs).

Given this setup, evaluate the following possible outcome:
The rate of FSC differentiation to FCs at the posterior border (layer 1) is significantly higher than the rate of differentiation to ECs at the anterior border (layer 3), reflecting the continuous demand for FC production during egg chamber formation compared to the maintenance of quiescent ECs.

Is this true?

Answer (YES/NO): YES